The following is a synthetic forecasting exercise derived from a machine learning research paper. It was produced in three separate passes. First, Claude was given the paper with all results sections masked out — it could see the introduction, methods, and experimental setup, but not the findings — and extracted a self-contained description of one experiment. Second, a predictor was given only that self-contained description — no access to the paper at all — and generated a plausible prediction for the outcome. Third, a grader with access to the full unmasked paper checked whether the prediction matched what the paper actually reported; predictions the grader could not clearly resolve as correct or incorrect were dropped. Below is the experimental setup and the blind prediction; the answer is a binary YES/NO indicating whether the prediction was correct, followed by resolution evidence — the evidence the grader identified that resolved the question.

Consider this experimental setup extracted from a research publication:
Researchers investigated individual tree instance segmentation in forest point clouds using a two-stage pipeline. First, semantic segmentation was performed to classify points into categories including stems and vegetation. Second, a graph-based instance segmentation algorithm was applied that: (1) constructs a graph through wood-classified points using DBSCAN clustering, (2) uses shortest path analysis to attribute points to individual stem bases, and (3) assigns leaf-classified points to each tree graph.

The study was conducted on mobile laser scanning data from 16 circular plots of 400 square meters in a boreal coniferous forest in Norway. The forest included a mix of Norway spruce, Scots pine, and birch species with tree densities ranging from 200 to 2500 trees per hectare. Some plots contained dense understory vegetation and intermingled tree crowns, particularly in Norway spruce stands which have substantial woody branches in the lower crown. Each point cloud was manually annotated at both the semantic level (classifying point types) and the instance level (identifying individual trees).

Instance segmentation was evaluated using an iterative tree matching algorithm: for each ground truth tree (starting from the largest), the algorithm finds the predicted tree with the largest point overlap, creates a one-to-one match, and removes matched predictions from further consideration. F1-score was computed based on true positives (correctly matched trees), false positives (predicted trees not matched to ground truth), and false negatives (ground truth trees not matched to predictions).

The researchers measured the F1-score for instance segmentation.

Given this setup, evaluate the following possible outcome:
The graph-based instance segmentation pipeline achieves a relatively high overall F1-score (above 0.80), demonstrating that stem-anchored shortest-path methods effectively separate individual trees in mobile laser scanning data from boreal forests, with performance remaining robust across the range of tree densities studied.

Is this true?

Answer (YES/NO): NO